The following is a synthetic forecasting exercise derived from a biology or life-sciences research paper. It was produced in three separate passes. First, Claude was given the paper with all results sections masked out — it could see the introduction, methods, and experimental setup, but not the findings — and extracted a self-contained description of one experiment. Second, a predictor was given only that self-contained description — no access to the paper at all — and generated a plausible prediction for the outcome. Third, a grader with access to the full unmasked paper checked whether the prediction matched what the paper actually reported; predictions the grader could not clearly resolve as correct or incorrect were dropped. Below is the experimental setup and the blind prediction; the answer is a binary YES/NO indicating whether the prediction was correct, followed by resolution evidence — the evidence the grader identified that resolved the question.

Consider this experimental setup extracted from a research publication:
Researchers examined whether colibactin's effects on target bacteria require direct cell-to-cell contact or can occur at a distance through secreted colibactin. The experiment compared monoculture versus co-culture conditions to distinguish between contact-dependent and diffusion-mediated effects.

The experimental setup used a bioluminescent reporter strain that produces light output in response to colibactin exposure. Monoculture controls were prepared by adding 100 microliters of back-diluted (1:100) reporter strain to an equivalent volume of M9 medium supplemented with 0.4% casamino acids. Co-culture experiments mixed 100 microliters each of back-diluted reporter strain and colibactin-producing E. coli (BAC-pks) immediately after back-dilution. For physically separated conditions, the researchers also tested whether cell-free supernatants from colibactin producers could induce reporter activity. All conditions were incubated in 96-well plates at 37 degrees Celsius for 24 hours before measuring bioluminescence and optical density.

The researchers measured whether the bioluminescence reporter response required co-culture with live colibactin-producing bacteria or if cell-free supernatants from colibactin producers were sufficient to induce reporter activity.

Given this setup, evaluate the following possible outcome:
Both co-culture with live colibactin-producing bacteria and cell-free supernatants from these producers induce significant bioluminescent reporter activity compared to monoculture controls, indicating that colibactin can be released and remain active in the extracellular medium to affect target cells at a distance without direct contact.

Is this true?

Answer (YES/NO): NO